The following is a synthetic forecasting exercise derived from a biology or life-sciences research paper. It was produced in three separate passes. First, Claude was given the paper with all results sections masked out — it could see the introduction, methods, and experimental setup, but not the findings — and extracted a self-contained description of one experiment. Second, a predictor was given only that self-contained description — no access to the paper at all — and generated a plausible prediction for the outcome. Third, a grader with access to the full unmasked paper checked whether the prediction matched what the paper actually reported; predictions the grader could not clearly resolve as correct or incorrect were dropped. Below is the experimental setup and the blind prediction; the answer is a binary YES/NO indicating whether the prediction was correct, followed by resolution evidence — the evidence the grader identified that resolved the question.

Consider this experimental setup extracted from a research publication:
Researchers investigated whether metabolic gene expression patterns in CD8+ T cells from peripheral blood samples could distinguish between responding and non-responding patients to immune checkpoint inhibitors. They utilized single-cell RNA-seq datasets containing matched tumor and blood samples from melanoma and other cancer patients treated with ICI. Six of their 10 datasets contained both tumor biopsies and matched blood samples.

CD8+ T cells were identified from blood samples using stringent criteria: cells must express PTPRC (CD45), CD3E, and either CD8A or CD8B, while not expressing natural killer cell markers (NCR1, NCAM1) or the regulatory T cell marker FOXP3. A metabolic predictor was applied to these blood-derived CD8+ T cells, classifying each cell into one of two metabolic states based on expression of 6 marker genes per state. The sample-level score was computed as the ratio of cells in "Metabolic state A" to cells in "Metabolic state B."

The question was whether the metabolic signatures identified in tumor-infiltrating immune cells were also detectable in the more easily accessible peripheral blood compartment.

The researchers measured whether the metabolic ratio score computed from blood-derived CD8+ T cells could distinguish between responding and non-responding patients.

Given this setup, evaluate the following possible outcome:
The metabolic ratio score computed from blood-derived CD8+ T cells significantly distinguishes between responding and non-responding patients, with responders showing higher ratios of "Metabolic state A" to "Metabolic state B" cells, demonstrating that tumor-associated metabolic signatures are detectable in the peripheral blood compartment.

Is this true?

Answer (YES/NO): NO